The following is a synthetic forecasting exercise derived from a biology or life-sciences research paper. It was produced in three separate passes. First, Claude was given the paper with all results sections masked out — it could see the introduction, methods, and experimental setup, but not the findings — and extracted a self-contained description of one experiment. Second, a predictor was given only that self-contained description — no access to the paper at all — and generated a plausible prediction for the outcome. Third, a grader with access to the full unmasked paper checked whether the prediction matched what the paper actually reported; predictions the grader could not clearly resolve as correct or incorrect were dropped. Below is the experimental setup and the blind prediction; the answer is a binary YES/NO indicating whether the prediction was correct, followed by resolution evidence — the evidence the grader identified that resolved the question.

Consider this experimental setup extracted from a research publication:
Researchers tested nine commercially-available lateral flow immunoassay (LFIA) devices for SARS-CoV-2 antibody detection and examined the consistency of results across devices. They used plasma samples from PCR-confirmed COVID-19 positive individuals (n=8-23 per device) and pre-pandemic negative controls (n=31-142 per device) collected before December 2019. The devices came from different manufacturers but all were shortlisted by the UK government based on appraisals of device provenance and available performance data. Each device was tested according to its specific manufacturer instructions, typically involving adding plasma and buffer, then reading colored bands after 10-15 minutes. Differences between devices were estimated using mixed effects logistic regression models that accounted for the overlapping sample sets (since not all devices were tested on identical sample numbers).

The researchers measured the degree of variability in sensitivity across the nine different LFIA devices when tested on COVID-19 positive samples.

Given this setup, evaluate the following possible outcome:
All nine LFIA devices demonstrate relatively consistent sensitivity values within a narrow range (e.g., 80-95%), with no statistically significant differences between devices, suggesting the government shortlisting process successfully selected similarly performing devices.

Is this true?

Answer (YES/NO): NO